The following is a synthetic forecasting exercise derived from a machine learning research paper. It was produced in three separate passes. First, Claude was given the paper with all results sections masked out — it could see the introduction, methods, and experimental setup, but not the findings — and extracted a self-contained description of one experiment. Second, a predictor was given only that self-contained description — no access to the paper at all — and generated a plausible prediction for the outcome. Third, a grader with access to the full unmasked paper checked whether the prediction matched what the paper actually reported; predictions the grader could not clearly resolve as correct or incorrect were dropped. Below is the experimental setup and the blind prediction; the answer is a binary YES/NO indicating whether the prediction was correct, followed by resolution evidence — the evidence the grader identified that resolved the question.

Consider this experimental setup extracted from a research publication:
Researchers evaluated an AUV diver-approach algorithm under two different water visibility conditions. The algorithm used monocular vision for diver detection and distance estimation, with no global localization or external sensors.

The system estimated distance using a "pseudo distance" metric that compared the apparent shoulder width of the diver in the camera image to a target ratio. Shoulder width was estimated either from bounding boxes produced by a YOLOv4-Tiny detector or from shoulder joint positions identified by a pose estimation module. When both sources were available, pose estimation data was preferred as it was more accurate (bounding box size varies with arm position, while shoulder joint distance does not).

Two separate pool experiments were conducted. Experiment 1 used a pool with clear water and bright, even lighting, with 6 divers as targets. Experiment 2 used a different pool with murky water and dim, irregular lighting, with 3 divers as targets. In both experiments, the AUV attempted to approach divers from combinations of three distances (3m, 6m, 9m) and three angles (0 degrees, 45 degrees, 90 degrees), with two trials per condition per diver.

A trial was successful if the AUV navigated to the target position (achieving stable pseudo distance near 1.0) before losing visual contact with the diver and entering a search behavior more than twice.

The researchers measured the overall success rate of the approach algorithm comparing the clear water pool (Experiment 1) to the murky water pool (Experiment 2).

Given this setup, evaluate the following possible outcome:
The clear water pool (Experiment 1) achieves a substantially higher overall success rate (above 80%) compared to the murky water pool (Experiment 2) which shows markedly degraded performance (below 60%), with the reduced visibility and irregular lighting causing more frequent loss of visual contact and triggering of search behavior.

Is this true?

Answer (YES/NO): NO